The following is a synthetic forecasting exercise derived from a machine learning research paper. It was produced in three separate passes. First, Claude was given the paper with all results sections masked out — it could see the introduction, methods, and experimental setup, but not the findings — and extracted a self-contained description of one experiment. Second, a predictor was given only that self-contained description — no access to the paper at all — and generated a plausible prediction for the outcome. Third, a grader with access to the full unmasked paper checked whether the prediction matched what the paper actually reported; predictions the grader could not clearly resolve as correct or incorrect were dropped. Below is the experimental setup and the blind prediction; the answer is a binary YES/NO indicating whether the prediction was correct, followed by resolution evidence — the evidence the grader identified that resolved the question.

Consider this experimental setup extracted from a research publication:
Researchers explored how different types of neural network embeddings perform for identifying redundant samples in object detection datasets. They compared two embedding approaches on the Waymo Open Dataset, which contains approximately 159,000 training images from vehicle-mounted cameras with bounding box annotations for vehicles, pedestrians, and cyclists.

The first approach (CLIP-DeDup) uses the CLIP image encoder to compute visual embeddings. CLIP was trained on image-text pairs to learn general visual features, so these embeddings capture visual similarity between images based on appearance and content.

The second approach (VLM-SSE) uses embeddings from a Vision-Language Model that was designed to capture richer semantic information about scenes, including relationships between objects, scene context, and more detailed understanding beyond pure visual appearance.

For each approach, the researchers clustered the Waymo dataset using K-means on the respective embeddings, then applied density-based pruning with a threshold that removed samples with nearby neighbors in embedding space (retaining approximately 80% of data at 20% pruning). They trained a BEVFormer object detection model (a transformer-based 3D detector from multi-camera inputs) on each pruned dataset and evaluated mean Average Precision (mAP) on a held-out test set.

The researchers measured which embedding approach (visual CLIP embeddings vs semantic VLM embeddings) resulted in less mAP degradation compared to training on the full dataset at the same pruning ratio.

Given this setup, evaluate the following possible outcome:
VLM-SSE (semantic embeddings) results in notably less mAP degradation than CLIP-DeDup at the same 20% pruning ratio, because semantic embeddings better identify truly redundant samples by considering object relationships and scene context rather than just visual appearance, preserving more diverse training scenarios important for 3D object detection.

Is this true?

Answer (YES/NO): NO